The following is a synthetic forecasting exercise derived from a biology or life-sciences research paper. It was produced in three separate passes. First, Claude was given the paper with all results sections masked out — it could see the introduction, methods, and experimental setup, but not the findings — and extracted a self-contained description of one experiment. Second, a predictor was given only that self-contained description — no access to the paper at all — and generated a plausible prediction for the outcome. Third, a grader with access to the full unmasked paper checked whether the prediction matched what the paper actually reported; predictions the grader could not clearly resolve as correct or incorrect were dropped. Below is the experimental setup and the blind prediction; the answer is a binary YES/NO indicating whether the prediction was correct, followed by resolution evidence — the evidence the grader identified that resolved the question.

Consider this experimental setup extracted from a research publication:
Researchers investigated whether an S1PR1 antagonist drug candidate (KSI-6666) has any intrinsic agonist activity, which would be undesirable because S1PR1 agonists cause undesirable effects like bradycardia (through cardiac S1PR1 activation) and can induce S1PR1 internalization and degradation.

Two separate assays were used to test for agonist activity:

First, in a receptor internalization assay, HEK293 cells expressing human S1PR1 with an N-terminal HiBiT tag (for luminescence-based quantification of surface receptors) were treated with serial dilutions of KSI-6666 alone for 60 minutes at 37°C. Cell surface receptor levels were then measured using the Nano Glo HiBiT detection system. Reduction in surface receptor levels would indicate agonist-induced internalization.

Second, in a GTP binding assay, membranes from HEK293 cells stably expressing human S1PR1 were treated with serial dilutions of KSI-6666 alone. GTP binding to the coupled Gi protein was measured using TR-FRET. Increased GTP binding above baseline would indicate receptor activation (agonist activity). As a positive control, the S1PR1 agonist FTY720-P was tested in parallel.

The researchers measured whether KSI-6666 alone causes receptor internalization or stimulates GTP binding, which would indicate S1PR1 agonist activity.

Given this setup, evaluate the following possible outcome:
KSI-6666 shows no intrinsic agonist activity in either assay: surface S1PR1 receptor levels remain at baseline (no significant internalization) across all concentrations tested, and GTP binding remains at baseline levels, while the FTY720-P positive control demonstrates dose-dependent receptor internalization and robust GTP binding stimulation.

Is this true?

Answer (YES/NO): NO